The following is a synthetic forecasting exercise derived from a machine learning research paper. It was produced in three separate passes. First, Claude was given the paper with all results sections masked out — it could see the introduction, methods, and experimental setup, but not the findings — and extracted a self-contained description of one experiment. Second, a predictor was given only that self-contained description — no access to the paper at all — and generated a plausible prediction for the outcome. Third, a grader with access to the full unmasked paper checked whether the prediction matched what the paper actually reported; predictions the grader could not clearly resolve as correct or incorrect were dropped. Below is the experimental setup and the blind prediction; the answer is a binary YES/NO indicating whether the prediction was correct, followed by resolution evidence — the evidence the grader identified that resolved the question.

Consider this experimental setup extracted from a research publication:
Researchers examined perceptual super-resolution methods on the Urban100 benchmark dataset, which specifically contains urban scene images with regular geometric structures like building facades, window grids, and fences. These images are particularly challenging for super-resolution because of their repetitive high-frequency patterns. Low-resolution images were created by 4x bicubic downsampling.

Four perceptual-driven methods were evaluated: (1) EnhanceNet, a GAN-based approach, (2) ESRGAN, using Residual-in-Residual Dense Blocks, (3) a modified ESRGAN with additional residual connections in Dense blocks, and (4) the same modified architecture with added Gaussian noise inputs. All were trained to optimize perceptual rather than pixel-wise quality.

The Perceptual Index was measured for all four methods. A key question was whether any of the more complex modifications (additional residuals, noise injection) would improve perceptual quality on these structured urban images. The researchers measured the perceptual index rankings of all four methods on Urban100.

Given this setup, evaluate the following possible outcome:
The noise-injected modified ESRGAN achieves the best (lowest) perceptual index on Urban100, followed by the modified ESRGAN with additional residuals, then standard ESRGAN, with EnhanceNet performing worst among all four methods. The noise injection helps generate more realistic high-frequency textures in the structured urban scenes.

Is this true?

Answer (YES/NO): NO